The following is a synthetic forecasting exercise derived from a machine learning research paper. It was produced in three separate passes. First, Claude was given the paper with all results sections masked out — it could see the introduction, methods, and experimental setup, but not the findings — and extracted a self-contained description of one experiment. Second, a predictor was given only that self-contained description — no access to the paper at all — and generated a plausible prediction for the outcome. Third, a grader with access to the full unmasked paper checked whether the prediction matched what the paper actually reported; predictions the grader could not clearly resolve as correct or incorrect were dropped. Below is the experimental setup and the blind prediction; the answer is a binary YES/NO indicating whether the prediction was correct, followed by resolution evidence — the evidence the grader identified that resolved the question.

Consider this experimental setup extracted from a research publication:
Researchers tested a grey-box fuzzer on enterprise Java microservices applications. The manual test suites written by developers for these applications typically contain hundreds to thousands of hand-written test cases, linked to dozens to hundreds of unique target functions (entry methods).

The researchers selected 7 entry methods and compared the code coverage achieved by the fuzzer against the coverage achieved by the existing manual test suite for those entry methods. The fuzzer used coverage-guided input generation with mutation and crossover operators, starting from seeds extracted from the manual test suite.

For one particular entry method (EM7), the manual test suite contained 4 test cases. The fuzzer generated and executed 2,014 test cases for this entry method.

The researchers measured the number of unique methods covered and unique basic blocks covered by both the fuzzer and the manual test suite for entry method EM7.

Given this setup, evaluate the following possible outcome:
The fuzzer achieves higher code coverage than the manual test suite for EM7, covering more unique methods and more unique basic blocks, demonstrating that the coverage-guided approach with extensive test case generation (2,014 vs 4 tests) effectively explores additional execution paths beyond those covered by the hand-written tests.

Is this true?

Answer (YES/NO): NO